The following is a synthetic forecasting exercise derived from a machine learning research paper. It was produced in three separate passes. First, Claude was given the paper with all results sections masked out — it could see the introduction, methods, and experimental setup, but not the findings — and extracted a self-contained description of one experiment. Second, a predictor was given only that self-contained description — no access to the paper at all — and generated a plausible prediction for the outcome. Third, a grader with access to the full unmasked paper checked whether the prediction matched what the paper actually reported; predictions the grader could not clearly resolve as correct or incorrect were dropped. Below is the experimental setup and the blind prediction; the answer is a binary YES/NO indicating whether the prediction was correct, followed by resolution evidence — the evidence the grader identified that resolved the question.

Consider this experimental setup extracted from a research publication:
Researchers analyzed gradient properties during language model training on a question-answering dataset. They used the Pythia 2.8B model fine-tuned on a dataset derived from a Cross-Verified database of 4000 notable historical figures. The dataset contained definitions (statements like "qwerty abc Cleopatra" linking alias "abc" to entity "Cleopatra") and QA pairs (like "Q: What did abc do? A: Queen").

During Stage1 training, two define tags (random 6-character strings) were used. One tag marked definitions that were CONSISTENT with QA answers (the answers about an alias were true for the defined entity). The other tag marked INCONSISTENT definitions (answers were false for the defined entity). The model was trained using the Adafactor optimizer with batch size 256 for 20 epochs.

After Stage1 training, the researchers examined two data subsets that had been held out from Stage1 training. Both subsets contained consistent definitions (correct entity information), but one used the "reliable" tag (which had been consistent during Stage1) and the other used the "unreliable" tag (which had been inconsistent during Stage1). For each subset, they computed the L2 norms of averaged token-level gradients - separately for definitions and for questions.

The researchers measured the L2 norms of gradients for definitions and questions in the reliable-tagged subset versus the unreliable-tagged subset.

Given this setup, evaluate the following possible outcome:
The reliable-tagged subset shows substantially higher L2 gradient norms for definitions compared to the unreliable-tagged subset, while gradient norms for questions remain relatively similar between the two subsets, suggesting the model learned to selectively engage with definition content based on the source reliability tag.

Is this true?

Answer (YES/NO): NO